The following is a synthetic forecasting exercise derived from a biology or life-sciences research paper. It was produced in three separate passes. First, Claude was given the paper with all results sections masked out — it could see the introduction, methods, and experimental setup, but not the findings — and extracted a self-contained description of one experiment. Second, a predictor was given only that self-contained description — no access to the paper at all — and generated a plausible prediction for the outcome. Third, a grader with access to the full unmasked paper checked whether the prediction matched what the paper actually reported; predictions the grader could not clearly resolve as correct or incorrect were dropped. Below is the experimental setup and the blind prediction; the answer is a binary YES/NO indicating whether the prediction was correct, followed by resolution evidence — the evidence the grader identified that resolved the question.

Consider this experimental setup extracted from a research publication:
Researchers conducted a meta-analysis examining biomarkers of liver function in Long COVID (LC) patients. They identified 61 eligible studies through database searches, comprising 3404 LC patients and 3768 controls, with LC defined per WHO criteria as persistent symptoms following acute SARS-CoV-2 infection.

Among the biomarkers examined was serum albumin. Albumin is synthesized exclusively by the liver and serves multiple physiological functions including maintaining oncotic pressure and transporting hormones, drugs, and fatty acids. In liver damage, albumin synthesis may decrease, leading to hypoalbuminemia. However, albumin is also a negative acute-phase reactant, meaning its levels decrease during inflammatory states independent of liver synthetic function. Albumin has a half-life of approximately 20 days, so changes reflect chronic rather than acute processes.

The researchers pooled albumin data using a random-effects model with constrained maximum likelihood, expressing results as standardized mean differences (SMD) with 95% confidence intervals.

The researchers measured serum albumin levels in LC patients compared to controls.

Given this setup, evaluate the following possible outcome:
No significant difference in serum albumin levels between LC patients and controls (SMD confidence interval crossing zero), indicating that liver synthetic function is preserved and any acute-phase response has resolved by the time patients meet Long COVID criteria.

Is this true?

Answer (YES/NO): YES